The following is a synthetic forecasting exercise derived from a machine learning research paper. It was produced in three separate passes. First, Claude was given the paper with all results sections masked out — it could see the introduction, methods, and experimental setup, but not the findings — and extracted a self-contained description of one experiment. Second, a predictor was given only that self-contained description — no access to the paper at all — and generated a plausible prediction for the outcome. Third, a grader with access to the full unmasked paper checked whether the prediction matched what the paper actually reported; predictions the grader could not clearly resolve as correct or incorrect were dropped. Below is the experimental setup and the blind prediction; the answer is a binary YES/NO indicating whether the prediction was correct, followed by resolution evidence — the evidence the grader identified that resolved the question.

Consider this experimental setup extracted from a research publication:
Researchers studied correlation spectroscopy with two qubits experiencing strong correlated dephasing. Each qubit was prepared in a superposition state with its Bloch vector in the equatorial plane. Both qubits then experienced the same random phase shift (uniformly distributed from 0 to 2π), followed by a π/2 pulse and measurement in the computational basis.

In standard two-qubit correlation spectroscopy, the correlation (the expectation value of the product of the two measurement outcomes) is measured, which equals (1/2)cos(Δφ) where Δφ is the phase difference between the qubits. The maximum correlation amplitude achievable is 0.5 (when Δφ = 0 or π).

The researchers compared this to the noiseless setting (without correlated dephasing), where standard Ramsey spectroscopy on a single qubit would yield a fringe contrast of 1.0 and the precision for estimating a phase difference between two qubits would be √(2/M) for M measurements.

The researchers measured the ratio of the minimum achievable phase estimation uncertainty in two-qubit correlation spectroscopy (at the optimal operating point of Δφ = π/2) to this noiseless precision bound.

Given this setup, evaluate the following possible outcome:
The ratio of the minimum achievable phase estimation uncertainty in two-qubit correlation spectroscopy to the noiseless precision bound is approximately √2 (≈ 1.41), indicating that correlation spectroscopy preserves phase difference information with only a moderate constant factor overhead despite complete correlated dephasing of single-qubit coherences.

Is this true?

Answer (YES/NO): YES